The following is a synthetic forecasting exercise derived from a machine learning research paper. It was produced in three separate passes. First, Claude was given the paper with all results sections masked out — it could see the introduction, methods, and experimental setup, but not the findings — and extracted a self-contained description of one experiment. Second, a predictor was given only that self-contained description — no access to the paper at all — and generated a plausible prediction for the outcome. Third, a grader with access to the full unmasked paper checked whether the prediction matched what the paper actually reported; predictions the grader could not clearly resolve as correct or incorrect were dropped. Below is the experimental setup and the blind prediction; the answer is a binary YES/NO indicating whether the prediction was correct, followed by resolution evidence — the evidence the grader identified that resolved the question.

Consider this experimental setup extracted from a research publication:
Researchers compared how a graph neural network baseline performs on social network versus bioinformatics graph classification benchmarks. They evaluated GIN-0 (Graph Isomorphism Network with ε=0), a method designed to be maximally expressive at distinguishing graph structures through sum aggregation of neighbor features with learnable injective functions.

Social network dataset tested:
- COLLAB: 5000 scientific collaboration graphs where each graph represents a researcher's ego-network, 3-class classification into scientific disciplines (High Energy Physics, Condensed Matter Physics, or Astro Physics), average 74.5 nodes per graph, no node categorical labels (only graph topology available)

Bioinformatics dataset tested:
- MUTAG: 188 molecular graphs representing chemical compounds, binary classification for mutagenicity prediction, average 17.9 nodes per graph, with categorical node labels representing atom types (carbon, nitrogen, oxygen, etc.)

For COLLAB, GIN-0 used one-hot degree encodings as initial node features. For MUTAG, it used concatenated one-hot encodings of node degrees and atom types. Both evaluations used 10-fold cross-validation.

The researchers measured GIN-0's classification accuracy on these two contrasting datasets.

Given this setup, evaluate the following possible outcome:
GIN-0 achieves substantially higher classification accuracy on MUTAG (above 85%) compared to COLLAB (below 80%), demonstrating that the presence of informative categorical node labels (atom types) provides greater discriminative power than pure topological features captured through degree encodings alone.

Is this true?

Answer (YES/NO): NO